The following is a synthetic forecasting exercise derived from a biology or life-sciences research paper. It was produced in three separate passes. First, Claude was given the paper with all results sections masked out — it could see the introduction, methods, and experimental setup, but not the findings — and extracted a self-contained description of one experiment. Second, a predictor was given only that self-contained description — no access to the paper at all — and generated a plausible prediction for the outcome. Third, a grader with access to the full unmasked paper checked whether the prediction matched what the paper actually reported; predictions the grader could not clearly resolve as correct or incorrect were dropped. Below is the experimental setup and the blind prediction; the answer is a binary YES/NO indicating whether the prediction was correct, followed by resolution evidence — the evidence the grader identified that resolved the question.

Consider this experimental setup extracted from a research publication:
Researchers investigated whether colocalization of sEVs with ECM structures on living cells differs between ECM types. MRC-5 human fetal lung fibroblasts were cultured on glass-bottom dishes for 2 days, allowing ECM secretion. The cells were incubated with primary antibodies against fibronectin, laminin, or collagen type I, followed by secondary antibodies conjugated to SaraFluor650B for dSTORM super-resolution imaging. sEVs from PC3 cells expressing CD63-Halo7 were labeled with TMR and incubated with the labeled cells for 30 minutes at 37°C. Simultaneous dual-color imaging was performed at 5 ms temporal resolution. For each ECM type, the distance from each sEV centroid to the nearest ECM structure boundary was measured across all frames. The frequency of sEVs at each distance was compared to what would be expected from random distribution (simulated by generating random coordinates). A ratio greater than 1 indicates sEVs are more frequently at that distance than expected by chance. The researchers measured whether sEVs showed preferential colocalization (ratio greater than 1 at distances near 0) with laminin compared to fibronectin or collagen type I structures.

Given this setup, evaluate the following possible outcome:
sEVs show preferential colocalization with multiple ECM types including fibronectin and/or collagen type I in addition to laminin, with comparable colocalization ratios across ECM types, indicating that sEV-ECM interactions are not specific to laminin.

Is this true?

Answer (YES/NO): NO